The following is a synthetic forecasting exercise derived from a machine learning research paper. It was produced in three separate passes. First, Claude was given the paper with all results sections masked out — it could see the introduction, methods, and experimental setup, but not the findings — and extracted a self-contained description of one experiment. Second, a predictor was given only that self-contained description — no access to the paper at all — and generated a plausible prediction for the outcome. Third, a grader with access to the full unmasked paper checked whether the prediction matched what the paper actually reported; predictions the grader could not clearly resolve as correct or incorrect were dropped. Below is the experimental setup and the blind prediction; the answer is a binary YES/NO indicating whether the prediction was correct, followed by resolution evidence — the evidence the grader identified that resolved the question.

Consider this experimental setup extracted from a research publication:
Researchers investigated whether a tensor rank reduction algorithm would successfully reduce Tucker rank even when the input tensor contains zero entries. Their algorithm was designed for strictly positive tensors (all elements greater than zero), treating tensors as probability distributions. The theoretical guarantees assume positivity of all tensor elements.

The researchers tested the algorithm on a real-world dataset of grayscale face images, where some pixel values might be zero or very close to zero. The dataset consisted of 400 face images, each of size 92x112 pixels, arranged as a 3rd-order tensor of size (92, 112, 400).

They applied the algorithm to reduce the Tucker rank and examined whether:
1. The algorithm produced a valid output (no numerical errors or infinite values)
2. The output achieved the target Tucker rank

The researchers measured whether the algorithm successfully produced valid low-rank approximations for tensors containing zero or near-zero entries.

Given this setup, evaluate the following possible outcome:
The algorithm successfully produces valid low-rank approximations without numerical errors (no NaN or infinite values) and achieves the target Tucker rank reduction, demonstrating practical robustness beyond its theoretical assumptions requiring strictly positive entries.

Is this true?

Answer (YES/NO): YES